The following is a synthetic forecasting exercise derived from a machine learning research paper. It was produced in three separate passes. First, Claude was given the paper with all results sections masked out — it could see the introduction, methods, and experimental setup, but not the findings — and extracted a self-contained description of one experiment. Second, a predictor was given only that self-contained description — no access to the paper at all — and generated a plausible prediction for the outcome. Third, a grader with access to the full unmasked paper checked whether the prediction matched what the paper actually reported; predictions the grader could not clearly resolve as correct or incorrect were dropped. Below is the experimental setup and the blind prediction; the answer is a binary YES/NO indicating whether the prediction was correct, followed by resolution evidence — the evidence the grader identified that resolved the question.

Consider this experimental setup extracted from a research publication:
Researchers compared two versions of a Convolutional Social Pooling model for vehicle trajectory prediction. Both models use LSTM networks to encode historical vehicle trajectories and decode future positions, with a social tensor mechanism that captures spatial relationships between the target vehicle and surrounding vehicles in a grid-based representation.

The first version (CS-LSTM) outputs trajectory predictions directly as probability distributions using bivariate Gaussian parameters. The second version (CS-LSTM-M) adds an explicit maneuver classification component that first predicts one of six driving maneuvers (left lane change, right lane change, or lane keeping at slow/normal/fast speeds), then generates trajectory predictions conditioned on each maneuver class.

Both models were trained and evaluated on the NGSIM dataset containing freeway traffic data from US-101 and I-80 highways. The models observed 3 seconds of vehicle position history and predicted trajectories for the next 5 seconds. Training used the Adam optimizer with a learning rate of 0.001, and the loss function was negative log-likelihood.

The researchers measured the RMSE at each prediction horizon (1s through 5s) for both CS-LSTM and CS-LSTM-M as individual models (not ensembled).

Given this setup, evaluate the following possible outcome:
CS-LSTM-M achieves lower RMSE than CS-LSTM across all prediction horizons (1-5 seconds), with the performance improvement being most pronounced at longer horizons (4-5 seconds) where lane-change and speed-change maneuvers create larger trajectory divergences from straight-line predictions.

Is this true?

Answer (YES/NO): NO